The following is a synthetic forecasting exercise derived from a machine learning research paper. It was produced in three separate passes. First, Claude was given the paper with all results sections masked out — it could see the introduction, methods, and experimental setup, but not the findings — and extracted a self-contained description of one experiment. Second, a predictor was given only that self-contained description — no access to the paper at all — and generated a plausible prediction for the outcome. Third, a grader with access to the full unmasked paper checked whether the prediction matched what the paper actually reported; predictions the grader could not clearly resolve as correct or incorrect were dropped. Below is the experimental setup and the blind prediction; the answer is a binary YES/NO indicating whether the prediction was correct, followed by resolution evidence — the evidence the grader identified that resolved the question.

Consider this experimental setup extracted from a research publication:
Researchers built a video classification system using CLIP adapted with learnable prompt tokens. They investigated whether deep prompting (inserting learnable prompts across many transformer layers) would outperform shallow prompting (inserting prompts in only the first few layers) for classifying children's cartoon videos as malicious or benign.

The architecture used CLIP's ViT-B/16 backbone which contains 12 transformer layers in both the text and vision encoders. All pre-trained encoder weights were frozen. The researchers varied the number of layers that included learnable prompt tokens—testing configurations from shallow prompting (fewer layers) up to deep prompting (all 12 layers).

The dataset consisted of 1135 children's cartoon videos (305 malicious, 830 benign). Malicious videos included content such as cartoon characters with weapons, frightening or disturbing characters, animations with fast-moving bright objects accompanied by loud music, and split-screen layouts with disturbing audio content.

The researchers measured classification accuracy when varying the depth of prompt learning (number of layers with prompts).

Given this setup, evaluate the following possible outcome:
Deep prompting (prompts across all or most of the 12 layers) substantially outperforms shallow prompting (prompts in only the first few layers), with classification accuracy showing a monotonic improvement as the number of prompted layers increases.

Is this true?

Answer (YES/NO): YES